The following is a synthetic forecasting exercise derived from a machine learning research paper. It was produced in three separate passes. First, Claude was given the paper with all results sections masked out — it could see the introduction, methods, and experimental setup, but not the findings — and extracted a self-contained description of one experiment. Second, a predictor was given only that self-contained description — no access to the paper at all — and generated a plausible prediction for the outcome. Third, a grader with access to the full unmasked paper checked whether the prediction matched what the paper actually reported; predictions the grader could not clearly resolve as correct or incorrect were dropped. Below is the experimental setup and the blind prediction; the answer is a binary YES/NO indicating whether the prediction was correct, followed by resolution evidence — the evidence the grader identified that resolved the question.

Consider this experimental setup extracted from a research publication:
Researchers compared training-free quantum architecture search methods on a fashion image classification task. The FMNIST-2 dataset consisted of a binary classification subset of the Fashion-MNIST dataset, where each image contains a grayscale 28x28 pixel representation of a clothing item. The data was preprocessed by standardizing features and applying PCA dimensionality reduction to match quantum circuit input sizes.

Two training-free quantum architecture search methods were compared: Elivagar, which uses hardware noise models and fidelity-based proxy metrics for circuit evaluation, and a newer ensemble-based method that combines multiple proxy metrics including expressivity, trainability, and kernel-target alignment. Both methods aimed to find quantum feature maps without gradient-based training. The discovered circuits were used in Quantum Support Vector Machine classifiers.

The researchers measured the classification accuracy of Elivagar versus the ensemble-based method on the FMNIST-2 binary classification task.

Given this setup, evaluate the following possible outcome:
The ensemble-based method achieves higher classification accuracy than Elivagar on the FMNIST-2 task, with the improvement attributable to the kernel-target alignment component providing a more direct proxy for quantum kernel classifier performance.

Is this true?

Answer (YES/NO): NO